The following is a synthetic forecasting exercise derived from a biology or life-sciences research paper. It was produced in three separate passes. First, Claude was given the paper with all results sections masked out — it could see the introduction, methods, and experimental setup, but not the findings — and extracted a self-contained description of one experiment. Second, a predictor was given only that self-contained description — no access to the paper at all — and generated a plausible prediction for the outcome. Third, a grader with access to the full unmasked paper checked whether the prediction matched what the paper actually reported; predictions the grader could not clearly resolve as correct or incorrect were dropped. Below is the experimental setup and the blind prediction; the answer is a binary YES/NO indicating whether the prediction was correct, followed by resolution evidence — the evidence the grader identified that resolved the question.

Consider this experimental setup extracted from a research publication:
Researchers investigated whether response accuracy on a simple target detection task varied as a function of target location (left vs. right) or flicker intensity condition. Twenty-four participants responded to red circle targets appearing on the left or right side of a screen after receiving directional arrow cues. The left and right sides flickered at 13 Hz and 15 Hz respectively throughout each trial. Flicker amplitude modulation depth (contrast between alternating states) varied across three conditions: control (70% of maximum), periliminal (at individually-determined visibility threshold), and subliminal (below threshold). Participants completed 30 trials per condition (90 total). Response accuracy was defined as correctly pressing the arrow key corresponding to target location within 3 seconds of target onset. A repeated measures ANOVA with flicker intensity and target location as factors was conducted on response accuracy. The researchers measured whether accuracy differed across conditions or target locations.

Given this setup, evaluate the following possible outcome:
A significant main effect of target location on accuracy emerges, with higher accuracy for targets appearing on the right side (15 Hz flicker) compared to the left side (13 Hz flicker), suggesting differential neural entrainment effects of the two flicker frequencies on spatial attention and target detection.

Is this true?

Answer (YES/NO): NO